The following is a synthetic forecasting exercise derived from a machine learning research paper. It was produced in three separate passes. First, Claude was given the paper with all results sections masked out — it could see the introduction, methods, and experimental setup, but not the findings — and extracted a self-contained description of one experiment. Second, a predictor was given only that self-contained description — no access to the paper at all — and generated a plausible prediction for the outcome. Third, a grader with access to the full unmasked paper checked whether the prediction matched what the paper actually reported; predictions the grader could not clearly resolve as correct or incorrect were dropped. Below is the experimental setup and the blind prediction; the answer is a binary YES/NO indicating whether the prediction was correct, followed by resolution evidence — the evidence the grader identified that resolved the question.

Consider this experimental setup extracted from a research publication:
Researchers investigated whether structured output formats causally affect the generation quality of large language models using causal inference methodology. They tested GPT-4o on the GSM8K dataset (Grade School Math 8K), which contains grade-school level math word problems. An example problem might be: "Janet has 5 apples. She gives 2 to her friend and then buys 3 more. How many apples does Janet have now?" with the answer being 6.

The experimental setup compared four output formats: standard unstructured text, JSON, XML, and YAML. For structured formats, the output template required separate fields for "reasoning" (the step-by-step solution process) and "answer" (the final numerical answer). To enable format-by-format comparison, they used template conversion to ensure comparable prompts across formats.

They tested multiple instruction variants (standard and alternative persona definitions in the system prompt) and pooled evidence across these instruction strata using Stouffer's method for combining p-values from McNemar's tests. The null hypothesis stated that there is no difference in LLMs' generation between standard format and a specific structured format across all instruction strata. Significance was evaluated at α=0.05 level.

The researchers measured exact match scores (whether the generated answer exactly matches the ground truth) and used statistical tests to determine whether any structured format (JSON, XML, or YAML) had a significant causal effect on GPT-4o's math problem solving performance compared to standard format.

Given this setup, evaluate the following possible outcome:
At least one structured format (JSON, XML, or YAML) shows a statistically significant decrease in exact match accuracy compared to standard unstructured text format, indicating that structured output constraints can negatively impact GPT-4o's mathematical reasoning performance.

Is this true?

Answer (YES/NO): NO